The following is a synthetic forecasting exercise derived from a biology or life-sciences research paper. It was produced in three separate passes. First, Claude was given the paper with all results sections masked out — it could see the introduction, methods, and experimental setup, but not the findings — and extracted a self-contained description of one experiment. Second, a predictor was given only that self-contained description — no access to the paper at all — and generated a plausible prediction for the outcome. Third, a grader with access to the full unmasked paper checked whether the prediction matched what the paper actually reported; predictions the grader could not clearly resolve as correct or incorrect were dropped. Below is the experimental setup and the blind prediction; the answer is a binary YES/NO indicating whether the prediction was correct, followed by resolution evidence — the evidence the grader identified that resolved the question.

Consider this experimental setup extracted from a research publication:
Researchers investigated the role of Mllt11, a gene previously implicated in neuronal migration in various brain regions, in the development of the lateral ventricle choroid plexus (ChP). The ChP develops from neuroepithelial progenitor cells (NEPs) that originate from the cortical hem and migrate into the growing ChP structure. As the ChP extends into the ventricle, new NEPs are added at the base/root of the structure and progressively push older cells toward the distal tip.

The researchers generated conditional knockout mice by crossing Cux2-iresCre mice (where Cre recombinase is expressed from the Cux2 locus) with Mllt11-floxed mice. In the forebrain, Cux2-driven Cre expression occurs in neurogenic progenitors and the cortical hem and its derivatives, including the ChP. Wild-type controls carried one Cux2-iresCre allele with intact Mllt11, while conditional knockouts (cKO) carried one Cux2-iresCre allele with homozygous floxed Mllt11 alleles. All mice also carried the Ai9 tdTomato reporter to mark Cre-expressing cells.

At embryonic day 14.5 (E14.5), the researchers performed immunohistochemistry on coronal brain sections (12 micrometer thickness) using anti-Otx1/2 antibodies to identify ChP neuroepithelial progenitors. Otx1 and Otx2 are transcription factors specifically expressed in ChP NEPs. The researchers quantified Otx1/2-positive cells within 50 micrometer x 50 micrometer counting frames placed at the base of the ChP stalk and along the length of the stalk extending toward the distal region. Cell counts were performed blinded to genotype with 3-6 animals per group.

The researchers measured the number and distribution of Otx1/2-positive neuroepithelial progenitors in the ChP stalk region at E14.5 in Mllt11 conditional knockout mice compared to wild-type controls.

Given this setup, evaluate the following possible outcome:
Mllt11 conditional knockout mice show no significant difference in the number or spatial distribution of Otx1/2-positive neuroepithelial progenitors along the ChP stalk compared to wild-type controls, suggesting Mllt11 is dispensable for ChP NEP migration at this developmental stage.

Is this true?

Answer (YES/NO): NO